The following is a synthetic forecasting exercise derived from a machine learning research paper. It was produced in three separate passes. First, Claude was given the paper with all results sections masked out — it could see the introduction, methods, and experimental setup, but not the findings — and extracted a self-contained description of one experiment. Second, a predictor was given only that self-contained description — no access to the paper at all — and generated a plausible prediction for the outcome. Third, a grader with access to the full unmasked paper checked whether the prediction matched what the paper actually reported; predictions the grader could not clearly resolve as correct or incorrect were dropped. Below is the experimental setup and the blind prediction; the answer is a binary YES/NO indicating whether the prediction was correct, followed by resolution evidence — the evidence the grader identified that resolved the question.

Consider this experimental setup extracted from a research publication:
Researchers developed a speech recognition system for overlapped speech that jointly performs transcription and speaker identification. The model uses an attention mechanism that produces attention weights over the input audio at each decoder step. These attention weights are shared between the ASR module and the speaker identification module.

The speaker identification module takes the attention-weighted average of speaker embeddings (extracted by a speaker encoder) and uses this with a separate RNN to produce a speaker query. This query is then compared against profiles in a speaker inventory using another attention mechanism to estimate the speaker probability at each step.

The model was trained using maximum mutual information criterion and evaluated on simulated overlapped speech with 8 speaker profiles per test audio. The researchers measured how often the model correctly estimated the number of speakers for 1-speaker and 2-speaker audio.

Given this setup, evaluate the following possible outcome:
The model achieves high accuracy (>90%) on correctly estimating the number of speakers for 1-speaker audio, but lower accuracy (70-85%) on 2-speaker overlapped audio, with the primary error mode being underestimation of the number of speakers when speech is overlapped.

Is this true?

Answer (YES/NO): NO